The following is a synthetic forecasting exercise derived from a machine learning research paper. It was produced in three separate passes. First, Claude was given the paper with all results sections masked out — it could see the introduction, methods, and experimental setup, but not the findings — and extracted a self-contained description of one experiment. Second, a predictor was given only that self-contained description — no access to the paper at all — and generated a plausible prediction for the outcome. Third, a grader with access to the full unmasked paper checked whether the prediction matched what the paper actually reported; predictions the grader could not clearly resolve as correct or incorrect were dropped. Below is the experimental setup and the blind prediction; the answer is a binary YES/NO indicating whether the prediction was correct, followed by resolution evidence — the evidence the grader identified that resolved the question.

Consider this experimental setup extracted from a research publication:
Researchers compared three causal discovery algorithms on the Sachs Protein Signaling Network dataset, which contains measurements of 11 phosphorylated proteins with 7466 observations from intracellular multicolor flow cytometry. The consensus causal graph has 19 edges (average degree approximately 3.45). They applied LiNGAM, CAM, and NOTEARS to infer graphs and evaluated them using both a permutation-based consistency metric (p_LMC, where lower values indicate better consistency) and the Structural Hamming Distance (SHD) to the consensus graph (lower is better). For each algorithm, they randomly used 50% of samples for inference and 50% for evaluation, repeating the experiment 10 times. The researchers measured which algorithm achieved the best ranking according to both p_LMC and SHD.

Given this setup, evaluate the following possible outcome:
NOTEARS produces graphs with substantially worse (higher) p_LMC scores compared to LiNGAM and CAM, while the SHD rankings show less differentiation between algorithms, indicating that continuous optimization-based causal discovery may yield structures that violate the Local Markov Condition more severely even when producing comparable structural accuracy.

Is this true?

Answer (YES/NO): NO